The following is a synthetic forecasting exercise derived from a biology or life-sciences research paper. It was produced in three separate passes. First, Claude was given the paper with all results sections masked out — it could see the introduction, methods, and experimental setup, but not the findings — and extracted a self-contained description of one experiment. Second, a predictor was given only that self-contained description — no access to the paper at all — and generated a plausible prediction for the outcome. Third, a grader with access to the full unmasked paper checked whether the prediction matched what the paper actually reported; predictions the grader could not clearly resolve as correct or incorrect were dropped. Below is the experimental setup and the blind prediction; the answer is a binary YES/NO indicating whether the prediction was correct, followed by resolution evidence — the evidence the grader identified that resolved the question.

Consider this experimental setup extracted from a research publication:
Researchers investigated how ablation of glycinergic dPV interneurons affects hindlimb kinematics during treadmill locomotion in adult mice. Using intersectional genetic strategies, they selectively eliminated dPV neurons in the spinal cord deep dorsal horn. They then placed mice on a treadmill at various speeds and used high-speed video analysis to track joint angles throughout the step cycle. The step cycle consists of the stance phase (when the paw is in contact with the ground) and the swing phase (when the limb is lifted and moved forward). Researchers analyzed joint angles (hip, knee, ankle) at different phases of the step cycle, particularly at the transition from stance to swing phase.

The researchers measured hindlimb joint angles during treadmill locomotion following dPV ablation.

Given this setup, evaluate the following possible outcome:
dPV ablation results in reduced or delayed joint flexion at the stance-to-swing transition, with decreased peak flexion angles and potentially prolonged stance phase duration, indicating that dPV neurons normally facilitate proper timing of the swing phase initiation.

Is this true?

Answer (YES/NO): NO